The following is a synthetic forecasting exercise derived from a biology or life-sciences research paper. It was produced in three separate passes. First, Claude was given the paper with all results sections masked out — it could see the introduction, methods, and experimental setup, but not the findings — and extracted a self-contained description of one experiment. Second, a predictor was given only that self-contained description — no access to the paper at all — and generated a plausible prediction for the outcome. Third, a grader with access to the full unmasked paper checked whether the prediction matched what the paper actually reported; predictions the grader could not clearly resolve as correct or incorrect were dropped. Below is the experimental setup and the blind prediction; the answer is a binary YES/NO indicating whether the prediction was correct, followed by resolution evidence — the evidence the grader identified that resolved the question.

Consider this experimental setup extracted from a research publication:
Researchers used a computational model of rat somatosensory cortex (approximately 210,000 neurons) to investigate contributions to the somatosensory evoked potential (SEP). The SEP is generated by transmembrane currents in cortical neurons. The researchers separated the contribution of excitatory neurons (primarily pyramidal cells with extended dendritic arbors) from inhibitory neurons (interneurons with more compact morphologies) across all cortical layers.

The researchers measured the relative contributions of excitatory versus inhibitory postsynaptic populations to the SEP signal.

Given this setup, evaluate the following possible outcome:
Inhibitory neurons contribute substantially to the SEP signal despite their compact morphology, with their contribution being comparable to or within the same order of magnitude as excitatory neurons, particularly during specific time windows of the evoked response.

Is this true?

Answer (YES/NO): NO